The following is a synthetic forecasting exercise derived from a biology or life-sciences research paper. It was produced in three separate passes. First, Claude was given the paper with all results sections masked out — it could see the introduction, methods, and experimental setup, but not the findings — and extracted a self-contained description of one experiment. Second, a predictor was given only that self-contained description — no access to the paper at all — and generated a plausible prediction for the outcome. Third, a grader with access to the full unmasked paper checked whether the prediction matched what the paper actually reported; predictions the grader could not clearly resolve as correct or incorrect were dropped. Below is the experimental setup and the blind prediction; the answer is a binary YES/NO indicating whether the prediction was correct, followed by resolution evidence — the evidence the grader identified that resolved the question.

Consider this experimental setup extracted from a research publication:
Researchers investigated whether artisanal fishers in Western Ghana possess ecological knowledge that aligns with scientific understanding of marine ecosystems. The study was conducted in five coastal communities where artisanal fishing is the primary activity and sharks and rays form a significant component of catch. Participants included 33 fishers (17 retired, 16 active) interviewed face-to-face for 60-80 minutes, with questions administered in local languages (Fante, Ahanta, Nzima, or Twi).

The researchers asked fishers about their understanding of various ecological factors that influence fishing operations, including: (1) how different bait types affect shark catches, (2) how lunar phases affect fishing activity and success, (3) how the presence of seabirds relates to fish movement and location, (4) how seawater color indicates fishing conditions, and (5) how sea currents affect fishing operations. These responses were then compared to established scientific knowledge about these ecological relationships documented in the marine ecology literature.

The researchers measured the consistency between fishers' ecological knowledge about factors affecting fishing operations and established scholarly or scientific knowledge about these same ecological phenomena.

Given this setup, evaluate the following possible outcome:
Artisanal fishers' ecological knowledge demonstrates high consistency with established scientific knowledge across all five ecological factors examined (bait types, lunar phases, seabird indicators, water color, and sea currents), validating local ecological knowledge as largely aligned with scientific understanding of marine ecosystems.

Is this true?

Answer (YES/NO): YES